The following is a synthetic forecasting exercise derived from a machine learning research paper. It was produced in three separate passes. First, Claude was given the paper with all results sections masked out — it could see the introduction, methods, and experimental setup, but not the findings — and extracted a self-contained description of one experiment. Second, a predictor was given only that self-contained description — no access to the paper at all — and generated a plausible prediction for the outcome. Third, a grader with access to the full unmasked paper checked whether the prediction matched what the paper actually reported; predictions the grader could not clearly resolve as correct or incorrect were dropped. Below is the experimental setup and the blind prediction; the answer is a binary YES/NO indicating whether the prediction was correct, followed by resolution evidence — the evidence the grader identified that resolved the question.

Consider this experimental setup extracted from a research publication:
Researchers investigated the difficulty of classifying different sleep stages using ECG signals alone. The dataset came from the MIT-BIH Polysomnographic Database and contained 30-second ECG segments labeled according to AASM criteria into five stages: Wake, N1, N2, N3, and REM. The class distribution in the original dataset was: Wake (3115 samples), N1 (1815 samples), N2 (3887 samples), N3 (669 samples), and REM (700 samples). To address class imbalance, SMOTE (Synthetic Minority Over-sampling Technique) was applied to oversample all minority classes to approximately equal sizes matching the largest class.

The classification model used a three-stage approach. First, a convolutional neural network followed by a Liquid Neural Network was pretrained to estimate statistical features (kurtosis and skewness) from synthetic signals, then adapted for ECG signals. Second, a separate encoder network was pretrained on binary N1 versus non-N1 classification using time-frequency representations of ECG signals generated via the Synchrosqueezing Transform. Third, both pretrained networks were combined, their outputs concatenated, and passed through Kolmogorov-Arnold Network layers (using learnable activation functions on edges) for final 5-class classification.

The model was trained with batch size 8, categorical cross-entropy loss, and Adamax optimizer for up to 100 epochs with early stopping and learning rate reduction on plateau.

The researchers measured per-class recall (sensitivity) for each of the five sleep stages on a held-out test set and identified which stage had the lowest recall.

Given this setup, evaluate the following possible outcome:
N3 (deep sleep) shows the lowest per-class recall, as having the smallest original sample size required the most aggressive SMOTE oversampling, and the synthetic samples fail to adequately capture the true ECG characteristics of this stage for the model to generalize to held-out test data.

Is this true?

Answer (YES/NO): NO